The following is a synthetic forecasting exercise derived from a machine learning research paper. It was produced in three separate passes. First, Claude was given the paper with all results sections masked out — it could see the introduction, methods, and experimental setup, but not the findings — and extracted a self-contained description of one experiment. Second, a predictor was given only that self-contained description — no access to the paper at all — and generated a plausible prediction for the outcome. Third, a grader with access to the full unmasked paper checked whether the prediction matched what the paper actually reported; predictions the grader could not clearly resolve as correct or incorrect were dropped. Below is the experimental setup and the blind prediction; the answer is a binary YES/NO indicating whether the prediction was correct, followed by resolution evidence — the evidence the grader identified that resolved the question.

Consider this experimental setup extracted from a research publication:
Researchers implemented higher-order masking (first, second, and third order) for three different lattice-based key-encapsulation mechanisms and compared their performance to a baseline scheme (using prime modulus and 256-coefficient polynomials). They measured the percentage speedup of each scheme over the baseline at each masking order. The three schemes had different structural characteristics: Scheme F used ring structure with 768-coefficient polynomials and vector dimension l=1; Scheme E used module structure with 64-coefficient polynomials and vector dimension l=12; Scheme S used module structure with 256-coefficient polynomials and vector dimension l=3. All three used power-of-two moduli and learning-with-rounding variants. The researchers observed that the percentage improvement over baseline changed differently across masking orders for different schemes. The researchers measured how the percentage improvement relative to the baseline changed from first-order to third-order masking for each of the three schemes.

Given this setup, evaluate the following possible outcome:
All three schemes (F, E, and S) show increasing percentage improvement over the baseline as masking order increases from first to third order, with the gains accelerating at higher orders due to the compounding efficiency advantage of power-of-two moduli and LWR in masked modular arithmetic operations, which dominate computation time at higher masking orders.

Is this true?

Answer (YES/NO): NO